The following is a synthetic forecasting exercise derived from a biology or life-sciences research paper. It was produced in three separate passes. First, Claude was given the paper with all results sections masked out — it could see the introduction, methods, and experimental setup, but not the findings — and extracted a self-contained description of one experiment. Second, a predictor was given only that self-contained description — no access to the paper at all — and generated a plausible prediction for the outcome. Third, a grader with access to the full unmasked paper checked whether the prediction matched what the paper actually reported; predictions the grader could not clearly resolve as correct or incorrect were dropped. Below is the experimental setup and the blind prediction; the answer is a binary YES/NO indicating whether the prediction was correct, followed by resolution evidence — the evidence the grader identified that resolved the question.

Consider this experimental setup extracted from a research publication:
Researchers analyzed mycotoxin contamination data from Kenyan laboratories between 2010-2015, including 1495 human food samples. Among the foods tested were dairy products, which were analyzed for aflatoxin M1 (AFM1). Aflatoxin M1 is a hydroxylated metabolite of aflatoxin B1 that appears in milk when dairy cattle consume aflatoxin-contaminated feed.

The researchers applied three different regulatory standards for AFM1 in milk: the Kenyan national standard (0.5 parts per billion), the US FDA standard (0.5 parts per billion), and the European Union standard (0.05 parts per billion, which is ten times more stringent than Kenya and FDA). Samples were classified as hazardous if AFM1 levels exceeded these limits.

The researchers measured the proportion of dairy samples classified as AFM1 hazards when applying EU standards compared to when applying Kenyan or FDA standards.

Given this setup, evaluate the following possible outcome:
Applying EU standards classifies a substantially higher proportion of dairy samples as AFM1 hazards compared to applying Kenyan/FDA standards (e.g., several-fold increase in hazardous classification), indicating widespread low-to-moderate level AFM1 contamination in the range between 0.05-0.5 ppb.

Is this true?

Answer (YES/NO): YES